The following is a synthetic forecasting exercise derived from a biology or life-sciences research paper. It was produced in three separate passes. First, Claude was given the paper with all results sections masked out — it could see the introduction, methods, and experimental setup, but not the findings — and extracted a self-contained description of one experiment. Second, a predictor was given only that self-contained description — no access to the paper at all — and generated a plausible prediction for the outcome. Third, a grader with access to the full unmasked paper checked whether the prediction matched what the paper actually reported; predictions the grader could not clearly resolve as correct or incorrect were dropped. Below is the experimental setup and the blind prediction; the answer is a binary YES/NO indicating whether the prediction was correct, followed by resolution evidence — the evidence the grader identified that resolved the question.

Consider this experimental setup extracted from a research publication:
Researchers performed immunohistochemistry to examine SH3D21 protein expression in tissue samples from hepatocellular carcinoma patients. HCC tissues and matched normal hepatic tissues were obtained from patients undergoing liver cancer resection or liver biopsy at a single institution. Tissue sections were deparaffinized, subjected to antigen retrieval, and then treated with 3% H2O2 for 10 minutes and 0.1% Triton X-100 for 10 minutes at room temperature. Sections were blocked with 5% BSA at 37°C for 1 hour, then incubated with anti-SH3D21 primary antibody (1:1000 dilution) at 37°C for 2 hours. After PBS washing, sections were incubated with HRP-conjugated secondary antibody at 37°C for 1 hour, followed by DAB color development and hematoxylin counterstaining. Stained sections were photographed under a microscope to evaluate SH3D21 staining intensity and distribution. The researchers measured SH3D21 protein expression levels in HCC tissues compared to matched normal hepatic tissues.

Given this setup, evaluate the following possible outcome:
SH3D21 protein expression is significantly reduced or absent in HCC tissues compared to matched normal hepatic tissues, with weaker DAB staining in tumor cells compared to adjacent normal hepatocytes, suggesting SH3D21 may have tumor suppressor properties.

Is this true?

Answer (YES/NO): NO